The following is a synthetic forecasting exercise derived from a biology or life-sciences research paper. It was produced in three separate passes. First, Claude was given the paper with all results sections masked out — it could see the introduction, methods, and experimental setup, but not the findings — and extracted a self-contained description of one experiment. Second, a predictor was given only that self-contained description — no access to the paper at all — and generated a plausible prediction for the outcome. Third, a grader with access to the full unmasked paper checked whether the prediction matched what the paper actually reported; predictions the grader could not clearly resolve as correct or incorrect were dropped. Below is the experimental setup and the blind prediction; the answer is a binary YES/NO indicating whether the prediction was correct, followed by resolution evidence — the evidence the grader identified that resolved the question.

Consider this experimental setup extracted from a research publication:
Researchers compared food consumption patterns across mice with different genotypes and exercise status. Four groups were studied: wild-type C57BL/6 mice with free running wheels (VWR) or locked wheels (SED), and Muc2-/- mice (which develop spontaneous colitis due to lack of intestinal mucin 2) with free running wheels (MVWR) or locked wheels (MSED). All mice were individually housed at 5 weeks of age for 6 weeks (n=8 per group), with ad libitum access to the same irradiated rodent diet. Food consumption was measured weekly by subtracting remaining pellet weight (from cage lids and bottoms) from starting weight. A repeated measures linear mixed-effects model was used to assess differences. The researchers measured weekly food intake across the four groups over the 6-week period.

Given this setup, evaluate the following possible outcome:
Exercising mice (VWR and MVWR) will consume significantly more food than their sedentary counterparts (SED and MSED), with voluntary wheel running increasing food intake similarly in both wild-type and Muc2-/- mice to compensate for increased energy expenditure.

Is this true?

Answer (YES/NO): NO